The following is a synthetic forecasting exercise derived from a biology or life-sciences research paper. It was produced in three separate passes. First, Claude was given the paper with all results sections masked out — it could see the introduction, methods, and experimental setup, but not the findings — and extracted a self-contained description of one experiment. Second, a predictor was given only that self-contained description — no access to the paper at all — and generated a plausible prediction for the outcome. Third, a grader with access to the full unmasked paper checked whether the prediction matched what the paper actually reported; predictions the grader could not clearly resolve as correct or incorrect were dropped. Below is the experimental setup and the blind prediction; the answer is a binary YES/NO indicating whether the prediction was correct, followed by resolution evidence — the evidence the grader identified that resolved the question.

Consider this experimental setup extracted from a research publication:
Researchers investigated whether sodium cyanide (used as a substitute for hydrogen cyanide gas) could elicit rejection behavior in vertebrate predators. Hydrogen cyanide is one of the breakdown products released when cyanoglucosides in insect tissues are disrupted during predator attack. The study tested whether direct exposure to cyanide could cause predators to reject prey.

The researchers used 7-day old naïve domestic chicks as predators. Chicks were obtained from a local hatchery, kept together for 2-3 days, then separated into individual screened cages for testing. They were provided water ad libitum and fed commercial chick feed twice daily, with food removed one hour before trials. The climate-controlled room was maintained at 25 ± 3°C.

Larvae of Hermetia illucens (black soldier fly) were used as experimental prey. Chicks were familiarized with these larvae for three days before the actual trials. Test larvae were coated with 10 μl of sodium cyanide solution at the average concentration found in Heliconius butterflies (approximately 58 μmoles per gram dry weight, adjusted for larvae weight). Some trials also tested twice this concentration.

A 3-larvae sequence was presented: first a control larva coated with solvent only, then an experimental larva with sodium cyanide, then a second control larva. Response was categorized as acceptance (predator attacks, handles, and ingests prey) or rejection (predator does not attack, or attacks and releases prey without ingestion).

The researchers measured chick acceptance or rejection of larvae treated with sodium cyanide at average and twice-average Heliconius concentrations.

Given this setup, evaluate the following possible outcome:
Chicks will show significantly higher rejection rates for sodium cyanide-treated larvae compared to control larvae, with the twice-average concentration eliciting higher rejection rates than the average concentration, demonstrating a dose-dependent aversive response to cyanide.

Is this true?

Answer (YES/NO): NO